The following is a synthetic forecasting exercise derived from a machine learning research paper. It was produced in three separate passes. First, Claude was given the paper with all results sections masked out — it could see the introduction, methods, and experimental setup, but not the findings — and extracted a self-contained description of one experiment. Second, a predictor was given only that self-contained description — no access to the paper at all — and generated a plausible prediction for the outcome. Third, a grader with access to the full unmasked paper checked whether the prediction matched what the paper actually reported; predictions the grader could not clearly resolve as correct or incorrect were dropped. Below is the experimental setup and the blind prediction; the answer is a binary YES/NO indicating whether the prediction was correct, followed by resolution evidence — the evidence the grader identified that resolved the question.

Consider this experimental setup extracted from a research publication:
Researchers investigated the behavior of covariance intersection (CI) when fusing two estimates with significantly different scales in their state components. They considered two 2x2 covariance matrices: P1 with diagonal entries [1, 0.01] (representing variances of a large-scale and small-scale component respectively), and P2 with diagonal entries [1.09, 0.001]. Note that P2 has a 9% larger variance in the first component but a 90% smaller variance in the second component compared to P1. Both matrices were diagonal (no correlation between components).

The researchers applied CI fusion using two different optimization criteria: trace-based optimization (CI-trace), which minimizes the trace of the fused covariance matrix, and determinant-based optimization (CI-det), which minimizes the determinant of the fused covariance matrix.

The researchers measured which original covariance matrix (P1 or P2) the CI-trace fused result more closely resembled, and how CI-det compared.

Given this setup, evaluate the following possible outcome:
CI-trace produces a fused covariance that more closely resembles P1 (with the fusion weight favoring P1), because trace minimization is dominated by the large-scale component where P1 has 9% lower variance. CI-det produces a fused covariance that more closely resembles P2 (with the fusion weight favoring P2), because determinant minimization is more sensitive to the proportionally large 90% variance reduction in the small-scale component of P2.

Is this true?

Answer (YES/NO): YES